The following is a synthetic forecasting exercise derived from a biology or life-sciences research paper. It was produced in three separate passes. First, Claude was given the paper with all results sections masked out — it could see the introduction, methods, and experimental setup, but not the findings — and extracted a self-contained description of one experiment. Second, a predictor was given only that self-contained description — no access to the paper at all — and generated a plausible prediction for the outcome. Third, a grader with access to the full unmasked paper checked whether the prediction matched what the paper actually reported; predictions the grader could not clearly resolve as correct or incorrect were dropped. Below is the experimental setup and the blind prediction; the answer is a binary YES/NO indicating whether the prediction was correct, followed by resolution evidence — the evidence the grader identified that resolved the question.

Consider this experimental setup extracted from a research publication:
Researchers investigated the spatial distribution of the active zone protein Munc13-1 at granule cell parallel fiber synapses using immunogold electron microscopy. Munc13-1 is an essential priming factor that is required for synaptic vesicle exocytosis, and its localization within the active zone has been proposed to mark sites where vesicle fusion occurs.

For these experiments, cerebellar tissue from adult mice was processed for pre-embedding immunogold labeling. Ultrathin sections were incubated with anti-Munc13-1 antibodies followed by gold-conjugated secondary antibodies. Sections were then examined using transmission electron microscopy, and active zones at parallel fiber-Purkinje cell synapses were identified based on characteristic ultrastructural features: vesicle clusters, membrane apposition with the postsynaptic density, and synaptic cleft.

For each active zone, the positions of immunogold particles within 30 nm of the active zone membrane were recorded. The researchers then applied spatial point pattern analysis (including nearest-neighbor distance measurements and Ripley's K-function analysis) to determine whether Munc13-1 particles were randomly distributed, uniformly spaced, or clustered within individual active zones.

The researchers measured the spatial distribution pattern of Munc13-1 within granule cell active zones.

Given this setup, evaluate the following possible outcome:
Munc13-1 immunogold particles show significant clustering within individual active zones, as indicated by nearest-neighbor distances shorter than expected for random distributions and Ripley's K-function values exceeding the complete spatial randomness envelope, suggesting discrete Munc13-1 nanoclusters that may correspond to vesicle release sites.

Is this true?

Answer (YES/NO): YES